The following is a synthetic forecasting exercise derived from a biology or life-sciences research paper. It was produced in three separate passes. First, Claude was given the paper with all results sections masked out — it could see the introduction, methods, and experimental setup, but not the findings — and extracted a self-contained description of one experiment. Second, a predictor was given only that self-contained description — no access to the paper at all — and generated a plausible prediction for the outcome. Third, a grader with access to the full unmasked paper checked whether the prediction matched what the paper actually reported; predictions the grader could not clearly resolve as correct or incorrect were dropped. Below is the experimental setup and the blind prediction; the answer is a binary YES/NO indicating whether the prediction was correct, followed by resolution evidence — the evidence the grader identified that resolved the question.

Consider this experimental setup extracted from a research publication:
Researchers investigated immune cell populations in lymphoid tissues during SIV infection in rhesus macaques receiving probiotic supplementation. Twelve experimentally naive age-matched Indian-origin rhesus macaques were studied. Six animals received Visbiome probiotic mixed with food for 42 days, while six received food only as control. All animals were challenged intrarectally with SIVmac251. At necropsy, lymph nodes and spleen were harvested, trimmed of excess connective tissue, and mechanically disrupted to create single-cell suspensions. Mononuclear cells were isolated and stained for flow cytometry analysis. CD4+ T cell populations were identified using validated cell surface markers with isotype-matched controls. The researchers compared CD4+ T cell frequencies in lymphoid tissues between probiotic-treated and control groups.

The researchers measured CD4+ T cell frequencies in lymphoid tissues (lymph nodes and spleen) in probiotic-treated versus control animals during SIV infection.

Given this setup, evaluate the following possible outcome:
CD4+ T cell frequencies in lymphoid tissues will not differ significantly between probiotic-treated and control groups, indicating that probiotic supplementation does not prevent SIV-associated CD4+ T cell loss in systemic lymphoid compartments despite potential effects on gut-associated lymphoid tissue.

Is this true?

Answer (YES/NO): YES